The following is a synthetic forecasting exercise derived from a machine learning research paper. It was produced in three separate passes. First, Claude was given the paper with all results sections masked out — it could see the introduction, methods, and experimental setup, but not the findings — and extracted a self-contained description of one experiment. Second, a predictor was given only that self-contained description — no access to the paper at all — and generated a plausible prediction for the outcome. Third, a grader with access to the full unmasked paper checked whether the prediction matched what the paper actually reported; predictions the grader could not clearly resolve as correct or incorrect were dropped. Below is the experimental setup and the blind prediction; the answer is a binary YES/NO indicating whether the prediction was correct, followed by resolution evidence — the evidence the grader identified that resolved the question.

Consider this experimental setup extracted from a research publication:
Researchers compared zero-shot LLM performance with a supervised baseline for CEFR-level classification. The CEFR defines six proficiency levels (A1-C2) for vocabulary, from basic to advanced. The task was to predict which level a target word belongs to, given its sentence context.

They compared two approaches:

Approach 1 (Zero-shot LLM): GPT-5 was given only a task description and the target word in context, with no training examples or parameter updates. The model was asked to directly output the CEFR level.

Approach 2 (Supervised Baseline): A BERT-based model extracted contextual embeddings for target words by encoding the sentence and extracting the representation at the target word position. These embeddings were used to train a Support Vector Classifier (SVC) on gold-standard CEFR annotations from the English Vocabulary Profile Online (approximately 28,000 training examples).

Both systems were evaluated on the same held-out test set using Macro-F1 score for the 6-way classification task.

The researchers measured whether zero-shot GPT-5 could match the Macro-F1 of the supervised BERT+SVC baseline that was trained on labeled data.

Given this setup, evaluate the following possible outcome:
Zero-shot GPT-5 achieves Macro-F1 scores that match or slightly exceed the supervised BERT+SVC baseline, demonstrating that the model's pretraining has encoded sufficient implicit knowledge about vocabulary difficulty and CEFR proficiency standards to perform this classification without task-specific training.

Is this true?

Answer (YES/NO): NO